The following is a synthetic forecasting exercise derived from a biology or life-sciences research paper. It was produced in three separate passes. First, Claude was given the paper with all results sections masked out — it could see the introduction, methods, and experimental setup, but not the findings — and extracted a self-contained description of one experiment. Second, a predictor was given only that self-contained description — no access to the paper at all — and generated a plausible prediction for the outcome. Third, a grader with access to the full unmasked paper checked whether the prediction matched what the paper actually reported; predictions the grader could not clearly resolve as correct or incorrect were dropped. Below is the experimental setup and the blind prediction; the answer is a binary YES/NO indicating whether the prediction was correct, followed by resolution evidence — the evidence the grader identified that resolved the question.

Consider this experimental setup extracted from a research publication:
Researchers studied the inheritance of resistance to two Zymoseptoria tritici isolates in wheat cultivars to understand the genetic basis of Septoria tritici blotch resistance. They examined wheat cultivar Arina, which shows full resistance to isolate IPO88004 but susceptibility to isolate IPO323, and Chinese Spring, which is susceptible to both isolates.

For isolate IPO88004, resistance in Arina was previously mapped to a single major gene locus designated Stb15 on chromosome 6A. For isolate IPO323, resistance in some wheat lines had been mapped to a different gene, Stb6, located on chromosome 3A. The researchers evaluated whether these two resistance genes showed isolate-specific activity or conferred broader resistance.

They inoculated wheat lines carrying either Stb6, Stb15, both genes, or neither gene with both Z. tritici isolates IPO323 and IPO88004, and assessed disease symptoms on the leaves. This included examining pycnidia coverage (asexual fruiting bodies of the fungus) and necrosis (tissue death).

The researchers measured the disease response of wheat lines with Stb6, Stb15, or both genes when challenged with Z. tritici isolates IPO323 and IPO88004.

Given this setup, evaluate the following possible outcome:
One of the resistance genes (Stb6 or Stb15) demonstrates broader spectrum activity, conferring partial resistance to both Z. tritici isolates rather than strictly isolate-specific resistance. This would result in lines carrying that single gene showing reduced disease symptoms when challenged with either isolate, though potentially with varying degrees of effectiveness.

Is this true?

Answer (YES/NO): NO